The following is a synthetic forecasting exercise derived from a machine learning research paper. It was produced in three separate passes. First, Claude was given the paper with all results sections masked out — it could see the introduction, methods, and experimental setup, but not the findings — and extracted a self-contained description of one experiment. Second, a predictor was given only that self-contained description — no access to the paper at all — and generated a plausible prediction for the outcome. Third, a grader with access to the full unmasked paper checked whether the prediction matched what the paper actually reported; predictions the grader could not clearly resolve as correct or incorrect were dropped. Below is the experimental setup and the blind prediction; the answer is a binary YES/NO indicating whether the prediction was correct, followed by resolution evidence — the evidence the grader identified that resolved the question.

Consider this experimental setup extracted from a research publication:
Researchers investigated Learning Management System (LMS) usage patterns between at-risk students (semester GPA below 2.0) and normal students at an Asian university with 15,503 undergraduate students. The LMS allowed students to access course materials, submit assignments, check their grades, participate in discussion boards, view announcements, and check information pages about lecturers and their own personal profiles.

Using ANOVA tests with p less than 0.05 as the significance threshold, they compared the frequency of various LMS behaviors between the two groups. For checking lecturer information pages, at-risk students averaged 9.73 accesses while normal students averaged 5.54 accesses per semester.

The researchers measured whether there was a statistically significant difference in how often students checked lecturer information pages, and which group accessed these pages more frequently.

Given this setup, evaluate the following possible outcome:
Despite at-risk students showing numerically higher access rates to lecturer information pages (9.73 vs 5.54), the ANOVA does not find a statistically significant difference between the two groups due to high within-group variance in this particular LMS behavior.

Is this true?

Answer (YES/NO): NO